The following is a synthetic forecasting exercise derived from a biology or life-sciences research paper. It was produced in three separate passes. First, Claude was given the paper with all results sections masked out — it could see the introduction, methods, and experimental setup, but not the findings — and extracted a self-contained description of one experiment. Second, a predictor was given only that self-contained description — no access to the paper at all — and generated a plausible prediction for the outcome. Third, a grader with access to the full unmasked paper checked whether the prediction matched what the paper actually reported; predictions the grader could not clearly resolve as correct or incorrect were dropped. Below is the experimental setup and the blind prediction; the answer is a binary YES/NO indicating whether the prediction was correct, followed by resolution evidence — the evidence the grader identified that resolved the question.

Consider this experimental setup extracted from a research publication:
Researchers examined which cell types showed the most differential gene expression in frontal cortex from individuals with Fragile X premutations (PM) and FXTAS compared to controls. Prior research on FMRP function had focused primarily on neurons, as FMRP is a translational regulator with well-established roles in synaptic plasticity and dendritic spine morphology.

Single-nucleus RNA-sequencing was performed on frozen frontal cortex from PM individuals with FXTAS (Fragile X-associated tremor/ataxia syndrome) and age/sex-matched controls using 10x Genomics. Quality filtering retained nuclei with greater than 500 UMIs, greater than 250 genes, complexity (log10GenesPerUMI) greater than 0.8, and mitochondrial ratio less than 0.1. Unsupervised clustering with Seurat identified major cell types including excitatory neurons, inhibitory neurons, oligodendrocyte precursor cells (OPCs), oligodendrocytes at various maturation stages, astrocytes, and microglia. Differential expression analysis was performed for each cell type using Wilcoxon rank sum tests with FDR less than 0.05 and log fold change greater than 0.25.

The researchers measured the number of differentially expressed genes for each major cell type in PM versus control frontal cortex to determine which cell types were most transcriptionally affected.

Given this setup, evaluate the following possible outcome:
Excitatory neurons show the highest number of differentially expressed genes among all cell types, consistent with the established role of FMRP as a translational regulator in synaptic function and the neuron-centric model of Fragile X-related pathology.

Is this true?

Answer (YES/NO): NO